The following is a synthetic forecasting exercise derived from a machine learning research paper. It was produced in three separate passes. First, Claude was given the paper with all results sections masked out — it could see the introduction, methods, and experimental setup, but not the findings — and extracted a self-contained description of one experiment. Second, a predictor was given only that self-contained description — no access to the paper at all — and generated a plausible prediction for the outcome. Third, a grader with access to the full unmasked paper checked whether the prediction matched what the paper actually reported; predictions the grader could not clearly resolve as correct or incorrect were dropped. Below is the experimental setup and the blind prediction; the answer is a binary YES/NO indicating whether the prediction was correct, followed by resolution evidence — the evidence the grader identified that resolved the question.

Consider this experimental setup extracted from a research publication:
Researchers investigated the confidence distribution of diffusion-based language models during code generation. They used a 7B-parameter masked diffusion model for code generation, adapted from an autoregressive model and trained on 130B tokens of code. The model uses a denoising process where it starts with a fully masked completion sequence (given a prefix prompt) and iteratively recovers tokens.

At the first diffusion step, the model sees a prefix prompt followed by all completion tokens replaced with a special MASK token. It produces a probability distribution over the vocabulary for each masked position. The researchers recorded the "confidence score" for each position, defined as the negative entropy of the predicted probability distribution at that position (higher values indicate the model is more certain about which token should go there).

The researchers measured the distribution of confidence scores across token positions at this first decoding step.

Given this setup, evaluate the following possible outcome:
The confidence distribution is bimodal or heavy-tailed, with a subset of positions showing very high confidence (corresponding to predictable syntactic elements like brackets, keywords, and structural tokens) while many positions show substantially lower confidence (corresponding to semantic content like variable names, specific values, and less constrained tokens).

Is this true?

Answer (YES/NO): NO